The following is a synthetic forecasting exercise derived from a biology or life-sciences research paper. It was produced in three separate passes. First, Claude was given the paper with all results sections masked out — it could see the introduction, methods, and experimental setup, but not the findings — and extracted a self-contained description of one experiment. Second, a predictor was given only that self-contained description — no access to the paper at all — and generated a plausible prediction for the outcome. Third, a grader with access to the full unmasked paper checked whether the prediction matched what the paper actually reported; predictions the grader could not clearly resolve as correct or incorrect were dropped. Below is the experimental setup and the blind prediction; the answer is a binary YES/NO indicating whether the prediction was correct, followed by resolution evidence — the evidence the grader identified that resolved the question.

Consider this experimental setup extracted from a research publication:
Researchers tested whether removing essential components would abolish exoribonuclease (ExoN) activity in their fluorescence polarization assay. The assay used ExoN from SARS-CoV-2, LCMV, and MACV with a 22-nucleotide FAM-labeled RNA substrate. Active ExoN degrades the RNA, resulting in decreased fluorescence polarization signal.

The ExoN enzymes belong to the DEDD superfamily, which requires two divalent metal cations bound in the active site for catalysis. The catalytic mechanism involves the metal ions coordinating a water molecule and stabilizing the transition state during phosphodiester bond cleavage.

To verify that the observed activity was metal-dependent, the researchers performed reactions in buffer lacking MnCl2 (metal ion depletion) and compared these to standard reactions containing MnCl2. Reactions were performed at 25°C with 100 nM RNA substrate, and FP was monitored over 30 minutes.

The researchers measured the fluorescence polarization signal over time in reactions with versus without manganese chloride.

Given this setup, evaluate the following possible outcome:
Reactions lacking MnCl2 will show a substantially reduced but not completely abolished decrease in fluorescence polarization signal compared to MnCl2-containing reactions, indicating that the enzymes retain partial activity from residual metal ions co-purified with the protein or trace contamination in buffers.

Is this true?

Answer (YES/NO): NO